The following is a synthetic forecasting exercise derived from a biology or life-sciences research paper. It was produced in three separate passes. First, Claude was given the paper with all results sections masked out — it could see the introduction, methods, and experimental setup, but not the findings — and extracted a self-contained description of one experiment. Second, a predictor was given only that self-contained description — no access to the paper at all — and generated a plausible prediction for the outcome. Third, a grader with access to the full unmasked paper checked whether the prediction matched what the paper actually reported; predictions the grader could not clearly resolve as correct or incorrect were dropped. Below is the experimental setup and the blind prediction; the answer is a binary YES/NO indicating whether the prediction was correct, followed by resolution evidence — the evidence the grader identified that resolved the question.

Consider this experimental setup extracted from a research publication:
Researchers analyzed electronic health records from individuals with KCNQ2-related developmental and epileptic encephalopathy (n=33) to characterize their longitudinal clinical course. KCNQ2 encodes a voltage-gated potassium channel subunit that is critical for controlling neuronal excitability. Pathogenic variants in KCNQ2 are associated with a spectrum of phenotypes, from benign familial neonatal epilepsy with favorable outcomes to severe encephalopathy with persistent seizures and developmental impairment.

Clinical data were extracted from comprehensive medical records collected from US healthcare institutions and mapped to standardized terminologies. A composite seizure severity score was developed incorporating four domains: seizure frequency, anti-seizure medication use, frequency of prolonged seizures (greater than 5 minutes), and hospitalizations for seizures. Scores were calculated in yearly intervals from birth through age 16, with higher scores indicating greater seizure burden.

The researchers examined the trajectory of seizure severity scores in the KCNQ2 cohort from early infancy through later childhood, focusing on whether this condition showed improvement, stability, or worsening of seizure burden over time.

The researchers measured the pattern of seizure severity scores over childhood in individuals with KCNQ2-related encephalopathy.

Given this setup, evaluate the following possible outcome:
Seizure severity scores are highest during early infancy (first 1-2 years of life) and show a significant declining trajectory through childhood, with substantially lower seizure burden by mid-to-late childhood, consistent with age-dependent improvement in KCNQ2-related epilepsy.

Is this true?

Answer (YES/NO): YES